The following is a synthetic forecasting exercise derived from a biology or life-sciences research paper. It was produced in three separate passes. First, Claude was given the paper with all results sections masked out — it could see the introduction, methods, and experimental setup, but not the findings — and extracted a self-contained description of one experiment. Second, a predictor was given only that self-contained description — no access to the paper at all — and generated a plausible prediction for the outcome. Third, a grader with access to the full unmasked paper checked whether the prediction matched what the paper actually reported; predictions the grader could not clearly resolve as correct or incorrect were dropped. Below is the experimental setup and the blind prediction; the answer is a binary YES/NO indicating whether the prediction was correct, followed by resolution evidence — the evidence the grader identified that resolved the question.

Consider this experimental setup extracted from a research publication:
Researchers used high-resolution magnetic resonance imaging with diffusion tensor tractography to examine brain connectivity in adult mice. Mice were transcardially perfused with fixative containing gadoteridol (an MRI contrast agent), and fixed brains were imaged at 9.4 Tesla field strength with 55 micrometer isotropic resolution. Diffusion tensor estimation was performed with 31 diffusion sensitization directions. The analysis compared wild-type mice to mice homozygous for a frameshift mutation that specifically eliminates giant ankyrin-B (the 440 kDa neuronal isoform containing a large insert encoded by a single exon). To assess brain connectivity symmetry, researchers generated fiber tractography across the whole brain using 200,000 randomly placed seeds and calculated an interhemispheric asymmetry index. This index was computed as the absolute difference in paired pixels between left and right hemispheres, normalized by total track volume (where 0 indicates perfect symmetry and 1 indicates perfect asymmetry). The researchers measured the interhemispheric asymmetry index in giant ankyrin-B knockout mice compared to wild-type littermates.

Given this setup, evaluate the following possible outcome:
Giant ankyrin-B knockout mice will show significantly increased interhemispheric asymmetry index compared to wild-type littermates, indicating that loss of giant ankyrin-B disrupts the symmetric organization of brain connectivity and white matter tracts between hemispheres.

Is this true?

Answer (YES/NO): YES